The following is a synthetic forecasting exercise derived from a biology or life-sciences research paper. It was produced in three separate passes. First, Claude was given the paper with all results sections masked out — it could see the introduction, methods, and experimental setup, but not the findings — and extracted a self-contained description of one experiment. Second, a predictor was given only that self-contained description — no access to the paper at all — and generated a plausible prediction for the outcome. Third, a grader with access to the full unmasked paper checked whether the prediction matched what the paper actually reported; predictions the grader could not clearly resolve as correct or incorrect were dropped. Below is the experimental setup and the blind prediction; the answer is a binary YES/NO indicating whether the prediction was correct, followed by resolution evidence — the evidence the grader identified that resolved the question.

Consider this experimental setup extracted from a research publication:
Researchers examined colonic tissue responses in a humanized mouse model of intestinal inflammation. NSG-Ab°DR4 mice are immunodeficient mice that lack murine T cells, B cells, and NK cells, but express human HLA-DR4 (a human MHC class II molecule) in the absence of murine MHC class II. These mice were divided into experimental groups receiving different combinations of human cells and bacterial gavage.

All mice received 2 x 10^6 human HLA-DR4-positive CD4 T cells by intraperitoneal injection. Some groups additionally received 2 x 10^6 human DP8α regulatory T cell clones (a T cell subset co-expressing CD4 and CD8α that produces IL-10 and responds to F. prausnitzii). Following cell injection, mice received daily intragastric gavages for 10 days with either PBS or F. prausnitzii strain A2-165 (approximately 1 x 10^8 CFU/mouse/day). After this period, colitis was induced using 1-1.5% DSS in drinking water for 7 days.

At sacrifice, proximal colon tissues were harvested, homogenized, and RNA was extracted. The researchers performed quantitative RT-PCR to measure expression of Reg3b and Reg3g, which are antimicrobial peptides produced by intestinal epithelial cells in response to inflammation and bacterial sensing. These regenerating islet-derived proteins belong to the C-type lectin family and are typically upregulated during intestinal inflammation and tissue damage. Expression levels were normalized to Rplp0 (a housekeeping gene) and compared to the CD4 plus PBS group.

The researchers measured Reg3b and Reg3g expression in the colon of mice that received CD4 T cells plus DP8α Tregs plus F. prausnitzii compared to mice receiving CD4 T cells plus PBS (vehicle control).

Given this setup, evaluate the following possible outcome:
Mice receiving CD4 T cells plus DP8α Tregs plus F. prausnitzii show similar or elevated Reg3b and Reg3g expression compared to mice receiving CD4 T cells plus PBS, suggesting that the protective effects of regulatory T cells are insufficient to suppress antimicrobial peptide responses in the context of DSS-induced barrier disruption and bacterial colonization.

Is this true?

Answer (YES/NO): NO